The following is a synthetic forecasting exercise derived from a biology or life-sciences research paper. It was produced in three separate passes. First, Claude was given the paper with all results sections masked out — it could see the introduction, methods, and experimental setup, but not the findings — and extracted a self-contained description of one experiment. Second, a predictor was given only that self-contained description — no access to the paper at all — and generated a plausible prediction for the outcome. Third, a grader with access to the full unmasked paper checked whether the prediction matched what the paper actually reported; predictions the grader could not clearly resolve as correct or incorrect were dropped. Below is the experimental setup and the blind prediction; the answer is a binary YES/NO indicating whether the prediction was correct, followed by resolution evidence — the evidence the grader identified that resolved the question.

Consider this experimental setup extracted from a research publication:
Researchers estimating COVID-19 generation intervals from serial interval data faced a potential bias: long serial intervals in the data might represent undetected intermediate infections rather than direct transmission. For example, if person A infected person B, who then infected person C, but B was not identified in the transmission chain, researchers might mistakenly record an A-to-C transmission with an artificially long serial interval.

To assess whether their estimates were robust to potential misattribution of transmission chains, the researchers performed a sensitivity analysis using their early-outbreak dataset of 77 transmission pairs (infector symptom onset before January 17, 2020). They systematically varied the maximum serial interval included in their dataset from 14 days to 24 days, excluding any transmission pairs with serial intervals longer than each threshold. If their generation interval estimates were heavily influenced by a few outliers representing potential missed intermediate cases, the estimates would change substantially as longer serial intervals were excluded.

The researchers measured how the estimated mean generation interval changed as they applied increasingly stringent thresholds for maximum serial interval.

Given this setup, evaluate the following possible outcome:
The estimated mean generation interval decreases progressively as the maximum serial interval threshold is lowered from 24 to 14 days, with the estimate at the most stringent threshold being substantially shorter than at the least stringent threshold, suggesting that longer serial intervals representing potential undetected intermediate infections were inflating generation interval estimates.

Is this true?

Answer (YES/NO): NO